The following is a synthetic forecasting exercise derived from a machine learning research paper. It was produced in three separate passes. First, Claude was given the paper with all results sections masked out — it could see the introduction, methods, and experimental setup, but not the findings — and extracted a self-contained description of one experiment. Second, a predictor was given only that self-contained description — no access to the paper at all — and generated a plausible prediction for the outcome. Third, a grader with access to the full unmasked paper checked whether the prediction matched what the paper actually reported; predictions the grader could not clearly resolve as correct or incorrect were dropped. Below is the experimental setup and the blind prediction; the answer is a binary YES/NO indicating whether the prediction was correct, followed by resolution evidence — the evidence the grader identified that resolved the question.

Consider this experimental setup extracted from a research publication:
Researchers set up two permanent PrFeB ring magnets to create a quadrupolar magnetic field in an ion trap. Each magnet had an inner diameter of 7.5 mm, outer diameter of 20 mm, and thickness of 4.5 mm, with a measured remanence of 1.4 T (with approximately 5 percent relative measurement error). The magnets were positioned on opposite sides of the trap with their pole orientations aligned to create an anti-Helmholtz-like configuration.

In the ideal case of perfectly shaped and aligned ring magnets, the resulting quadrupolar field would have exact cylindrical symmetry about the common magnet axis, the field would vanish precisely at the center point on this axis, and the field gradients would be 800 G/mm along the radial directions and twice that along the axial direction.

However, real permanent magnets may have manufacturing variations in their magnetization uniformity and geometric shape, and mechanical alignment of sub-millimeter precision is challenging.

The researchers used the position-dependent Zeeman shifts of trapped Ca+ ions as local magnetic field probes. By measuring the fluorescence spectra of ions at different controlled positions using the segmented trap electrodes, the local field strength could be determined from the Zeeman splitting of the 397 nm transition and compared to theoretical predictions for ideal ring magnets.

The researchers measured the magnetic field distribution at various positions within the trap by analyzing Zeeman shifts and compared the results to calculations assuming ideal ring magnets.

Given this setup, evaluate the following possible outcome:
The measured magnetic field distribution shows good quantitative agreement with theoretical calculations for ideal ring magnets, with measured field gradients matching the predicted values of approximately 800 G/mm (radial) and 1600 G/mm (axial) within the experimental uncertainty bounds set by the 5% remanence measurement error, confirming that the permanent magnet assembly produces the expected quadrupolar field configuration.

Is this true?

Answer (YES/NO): NO